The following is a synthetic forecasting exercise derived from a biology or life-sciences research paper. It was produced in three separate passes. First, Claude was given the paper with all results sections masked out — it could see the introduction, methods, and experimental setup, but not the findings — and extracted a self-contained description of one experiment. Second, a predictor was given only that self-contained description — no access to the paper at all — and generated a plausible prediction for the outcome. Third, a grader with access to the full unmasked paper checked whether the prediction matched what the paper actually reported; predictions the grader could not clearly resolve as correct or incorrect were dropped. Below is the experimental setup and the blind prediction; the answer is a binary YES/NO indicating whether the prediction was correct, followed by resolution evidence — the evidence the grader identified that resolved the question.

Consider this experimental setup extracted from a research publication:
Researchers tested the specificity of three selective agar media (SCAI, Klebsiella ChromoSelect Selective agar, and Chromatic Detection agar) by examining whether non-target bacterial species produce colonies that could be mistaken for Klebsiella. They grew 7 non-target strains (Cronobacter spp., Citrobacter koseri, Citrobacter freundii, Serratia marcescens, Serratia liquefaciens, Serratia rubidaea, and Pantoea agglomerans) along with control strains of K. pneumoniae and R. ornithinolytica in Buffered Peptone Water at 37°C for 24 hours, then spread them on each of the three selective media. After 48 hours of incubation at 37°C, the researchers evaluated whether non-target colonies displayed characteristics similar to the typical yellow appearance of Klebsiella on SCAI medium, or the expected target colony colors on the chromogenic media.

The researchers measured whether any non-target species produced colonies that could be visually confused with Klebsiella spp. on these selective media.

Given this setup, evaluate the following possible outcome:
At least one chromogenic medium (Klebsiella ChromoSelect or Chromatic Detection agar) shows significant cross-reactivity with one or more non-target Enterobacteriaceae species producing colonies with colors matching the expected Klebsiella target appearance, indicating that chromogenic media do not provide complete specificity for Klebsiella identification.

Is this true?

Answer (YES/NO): NO